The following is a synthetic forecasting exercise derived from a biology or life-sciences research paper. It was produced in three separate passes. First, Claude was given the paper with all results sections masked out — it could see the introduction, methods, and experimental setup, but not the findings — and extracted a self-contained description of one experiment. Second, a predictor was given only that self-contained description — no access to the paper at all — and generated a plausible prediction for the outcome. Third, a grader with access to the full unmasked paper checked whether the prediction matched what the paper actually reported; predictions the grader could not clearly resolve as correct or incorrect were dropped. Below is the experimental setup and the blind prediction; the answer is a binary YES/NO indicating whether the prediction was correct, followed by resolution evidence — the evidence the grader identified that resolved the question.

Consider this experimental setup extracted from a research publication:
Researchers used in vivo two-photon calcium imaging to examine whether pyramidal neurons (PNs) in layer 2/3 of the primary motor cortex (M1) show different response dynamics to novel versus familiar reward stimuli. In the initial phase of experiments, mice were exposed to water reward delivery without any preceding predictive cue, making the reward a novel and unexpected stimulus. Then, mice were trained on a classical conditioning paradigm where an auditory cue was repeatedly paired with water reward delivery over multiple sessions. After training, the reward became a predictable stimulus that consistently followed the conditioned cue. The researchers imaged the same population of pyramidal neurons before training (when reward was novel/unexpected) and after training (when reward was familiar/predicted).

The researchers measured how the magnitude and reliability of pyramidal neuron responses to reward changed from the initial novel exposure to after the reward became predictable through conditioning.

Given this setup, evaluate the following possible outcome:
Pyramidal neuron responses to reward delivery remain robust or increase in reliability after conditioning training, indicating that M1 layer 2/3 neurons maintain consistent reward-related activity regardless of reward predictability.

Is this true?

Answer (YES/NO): NO